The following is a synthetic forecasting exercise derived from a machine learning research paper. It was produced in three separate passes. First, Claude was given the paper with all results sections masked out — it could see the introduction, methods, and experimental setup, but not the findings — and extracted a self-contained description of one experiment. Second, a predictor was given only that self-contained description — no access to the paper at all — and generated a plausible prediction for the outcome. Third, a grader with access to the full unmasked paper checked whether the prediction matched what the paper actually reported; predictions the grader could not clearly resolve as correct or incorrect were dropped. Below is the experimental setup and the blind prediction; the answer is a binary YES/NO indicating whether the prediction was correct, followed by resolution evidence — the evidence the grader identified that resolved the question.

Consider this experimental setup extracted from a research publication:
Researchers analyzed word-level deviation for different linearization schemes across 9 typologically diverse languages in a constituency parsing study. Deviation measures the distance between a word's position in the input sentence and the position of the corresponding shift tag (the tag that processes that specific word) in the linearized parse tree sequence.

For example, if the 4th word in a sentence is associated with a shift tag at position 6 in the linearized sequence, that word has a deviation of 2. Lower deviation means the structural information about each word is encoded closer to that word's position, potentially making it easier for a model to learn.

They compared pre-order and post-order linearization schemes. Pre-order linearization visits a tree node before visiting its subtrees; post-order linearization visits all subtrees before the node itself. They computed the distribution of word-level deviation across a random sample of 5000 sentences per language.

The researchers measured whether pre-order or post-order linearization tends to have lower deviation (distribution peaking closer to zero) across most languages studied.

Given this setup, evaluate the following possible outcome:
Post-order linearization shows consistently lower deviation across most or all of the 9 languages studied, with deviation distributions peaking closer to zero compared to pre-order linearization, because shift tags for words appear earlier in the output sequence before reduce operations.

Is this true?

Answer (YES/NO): NO